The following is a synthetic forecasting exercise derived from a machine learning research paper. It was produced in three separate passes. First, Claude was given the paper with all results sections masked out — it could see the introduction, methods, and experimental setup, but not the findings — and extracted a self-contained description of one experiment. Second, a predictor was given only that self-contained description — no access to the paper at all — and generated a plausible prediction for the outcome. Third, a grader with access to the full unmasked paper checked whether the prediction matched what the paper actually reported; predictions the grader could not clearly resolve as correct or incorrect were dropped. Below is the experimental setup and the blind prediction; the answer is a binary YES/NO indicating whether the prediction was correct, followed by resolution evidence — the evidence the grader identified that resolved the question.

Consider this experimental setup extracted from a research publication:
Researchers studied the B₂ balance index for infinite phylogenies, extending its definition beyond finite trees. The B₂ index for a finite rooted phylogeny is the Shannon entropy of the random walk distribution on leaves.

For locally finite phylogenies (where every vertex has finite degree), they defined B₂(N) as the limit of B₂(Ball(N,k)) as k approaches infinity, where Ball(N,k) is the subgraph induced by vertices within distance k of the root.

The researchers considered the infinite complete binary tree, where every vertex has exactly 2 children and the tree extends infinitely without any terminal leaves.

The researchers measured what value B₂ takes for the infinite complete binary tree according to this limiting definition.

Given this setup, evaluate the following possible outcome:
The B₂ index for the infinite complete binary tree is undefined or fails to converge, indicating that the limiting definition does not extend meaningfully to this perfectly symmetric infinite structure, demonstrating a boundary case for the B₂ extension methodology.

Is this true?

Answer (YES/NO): NO